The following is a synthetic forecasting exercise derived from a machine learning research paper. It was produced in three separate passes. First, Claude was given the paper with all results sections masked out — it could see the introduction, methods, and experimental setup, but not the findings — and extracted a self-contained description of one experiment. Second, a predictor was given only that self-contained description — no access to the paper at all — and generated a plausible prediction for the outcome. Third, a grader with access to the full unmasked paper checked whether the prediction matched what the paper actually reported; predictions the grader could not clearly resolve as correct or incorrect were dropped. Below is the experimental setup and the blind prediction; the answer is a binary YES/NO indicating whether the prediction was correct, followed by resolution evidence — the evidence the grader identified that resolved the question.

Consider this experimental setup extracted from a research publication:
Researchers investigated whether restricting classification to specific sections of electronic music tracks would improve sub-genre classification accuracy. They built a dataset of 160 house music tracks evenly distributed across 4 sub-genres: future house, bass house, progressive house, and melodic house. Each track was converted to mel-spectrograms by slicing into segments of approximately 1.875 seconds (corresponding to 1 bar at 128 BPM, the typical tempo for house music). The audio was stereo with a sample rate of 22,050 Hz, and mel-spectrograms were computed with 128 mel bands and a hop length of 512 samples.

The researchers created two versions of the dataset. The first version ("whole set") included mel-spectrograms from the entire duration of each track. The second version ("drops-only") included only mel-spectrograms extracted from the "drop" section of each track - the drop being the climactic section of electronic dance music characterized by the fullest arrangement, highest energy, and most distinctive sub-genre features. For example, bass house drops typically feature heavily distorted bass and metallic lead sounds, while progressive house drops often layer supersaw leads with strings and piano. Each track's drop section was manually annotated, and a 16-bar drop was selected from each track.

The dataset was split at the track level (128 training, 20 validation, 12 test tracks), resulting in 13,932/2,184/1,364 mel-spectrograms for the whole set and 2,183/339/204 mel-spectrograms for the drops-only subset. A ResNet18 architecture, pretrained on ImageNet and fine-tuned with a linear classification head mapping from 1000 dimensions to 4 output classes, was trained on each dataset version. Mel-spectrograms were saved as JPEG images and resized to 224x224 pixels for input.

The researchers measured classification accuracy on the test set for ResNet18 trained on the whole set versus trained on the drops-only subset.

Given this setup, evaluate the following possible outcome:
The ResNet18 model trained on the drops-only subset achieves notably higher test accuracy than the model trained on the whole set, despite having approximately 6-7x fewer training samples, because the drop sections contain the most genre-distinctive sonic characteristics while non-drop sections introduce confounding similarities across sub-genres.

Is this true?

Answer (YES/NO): YES